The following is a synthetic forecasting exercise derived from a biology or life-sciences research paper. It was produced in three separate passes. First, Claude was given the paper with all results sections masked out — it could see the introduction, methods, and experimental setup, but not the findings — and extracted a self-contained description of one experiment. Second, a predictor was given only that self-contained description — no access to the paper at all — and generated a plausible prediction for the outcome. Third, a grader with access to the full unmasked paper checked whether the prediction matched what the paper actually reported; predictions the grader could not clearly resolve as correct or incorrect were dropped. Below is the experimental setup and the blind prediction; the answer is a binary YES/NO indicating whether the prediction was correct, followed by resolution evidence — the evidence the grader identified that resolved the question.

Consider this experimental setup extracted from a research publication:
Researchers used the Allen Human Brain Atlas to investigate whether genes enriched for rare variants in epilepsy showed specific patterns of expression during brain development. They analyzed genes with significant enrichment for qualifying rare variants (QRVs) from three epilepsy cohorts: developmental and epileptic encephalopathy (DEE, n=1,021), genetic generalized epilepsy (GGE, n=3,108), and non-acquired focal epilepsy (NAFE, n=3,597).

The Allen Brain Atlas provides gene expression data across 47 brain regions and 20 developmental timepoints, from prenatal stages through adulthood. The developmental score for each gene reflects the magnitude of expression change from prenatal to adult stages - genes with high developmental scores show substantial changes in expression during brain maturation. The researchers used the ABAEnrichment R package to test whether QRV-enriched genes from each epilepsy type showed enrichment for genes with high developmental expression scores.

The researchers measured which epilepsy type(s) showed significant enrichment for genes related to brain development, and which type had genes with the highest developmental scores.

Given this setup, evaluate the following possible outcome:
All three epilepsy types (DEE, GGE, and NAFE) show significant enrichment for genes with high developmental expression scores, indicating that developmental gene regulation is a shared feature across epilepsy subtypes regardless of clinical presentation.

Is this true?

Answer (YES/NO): NO